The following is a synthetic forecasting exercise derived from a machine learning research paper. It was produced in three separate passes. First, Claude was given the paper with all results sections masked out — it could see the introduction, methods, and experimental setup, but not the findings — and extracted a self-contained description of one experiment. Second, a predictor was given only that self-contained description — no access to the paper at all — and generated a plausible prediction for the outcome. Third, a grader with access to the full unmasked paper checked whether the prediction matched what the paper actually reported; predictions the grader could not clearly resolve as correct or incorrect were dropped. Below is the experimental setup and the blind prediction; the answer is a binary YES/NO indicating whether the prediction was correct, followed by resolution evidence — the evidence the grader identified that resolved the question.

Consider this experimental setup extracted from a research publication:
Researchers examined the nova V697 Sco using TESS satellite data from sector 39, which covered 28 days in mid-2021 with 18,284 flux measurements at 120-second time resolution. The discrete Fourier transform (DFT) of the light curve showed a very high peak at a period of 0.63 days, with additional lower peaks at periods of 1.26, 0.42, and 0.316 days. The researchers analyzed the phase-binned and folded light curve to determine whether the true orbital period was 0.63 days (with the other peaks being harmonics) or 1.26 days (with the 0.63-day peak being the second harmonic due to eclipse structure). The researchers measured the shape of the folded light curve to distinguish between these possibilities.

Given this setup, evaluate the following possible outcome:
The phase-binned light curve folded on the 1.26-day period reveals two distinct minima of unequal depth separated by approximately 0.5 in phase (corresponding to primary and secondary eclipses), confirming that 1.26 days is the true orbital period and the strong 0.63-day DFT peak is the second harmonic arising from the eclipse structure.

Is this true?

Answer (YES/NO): YES